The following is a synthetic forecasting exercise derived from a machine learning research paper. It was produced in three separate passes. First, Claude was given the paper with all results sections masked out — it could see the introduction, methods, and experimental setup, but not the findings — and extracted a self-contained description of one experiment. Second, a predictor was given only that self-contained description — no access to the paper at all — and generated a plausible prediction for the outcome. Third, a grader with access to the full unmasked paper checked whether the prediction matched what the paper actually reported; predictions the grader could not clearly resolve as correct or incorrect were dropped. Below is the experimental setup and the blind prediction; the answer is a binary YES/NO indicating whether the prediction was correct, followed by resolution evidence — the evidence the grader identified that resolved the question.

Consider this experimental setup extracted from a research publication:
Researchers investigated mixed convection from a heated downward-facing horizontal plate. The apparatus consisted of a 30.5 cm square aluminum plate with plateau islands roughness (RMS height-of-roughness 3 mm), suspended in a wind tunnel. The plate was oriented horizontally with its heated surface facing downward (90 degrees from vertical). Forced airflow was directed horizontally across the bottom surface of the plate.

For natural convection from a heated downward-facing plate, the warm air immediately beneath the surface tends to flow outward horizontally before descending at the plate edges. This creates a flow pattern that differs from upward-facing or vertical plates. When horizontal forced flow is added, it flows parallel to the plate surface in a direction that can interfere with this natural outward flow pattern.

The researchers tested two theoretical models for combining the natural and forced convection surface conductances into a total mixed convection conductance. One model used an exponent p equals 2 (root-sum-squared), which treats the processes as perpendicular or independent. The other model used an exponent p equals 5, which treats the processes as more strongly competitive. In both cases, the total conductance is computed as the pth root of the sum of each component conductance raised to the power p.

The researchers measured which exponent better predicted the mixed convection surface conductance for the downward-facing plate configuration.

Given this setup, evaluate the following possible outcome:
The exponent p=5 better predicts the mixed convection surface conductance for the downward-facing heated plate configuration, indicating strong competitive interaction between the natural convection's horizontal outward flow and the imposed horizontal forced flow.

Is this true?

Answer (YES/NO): YES